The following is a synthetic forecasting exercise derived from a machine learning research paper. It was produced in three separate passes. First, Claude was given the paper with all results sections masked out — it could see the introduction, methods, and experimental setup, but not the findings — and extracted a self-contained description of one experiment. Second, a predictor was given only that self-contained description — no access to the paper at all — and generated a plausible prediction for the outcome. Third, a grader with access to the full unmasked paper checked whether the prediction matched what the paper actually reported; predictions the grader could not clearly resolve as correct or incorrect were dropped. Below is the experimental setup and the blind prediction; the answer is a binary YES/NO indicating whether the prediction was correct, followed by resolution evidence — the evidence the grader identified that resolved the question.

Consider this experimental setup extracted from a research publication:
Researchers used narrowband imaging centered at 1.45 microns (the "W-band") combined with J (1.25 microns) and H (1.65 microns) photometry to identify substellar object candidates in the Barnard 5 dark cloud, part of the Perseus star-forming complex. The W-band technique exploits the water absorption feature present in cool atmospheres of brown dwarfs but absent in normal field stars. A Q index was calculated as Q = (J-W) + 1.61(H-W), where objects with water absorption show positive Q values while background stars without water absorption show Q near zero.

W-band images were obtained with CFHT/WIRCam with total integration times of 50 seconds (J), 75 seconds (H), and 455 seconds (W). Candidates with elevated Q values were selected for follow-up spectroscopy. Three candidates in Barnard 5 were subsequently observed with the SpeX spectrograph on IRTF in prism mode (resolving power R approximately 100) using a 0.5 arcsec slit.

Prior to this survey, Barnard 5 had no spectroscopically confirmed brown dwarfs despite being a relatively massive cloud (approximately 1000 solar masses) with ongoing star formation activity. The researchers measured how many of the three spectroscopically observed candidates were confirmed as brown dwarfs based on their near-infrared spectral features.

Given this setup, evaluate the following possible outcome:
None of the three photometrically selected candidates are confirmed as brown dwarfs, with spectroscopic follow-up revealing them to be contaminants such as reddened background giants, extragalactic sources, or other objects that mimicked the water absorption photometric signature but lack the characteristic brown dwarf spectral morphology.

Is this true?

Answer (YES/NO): NO